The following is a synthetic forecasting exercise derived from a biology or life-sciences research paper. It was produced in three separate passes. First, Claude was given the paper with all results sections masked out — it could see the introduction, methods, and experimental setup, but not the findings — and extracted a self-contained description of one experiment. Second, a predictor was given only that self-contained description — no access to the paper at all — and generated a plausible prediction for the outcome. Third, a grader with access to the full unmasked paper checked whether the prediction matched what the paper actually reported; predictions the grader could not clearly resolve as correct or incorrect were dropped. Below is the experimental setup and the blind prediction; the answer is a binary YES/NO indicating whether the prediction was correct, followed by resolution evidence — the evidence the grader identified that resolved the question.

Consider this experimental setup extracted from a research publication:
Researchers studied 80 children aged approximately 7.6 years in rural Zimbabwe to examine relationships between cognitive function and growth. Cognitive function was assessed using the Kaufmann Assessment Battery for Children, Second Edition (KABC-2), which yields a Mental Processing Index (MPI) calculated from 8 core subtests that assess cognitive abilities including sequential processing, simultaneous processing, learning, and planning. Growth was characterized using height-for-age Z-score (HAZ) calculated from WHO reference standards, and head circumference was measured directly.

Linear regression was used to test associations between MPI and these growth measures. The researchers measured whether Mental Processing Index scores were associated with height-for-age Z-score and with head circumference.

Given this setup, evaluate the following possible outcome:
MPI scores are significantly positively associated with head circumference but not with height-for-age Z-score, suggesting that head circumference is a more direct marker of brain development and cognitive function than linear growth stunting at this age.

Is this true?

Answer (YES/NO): NO